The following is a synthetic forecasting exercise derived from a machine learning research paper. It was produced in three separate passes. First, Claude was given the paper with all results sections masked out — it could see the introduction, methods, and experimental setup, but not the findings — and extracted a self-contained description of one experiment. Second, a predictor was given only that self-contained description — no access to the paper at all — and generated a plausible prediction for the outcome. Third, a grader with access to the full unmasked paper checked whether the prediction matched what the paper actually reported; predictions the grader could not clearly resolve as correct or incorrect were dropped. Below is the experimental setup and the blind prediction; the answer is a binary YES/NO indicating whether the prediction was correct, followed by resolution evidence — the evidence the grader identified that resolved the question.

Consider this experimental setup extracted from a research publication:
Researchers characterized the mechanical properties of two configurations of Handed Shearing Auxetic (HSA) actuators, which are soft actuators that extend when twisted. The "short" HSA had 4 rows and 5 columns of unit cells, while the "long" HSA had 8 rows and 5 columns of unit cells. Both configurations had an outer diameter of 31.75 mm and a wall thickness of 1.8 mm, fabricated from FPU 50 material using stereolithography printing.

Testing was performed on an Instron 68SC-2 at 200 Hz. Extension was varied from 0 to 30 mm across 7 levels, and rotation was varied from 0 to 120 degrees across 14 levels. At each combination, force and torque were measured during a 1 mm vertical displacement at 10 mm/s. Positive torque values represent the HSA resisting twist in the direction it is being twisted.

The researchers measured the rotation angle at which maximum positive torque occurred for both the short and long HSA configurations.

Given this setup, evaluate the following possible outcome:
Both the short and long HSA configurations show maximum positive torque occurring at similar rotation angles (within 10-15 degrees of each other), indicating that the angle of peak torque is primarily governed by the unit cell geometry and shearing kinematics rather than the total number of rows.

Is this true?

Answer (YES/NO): YES